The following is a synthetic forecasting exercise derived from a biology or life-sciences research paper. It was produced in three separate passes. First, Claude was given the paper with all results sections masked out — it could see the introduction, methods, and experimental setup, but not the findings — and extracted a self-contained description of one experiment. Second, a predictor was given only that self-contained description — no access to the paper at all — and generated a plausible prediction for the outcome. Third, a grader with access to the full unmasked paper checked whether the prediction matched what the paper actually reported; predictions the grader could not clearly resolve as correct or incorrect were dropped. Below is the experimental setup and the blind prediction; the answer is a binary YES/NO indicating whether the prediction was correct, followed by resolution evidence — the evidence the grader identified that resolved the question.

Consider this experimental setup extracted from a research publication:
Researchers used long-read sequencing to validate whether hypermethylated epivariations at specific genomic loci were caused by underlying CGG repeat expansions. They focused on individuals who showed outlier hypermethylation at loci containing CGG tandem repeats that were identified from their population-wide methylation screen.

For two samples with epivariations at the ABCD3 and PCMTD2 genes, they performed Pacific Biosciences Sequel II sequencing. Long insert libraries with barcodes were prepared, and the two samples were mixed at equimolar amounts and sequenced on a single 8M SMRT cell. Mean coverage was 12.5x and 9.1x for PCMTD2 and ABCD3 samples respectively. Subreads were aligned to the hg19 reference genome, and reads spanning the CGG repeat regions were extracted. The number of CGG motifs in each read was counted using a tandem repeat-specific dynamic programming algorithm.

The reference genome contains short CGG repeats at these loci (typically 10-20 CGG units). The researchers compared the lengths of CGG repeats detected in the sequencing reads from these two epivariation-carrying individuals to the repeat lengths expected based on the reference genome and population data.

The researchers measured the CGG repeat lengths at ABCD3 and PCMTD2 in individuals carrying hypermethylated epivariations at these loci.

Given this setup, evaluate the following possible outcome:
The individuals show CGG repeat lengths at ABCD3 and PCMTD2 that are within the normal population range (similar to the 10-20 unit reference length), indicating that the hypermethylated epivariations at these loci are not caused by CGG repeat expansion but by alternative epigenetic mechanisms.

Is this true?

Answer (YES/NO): NO